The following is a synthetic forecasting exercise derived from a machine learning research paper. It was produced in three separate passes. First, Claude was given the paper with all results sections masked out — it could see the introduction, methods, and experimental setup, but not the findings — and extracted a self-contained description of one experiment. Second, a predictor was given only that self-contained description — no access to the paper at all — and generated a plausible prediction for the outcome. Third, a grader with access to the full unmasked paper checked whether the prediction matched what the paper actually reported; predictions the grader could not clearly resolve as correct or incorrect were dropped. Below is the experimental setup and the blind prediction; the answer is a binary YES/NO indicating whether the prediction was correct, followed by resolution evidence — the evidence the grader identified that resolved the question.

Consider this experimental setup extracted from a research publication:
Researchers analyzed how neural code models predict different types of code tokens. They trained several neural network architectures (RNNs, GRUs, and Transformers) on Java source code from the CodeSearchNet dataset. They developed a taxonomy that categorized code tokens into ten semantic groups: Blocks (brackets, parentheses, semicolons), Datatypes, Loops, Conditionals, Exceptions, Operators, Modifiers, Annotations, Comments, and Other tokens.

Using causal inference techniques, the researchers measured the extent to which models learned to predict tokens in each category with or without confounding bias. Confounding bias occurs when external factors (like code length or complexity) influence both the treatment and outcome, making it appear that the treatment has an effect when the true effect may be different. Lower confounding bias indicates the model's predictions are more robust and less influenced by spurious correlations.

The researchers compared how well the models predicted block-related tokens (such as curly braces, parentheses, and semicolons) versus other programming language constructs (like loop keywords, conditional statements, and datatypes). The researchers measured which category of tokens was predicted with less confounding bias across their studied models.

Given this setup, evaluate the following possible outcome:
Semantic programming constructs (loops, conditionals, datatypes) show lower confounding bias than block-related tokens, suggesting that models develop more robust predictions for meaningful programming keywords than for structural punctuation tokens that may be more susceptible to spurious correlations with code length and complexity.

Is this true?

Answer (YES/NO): NO